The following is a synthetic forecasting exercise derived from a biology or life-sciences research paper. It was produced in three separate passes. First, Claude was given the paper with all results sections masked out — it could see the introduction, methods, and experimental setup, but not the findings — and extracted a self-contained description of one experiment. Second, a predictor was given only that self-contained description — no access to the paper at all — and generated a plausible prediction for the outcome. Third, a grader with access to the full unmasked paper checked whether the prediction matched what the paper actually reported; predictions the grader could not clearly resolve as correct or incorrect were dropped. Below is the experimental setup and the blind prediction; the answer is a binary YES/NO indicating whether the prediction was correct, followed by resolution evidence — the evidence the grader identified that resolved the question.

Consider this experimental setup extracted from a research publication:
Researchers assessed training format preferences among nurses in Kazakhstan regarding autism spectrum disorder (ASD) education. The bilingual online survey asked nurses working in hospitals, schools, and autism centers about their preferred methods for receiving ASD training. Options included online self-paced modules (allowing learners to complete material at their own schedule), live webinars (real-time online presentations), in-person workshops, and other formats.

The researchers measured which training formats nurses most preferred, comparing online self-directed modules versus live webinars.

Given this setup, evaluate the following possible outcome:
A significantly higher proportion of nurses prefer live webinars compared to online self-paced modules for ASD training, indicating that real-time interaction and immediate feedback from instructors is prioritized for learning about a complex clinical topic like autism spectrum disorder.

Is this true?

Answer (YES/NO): NO